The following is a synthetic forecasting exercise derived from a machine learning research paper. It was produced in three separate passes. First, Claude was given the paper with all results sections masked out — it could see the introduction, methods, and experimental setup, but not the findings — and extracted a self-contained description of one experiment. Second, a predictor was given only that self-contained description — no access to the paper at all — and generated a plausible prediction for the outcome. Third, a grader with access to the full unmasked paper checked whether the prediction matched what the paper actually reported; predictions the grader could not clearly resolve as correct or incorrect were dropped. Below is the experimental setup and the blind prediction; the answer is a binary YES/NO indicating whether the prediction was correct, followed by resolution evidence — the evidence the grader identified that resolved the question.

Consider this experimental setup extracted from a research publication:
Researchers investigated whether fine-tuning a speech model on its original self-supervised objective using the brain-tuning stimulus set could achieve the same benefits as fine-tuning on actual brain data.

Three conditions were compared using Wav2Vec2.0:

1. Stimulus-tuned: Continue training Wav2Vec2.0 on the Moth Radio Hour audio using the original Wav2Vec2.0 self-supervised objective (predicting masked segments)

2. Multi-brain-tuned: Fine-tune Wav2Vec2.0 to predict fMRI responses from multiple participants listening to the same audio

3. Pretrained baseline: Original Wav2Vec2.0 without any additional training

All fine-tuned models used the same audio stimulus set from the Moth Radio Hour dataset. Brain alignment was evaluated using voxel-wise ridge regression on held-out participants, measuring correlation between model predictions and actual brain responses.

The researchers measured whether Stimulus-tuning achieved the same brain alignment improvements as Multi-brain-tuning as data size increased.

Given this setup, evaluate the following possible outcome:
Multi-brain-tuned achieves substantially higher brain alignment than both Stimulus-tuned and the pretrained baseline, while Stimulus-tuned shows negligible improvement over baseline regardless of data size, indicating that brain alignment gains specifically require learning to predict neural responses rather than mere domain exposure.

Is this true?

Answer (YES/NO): YES